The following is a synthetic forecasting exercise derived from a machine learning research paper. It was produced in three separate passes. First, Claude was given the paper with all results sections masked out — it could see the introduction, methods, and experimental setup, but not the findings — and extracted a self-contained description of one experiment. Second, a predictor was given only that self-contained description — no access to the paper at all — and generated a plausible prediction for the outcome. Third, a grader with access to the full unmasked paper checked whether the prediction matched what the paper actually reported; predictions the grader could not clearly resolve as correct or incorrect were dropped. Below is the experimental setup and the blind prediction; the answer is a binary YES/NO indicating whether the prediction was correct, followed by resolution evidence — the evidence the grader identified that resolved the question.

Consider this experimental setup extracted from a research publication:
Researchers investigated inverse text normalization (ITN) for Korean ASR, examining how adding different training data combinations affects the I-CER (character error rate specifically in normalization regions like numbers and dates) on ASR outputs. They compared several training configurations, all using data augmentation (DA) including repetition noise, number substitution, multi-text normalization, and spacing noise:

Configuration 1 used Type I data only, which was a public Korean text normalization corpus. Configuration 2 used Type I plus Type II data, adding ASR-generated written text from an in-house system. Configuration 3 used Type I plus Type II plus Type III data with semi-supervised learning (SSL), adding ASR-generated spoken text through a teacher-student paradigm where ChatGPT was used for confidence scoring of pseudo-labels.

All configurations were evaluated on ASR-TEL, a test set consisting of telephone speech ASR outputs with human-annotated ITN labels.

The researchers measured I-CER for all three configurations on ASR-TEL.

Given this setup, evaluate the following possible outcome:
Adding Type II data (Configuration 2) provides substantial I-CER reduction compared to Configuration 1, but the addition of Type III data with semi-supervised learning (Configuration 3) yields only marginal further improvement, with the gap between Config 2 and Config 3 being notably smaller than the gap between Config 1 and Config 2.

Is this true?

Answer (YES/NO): YES